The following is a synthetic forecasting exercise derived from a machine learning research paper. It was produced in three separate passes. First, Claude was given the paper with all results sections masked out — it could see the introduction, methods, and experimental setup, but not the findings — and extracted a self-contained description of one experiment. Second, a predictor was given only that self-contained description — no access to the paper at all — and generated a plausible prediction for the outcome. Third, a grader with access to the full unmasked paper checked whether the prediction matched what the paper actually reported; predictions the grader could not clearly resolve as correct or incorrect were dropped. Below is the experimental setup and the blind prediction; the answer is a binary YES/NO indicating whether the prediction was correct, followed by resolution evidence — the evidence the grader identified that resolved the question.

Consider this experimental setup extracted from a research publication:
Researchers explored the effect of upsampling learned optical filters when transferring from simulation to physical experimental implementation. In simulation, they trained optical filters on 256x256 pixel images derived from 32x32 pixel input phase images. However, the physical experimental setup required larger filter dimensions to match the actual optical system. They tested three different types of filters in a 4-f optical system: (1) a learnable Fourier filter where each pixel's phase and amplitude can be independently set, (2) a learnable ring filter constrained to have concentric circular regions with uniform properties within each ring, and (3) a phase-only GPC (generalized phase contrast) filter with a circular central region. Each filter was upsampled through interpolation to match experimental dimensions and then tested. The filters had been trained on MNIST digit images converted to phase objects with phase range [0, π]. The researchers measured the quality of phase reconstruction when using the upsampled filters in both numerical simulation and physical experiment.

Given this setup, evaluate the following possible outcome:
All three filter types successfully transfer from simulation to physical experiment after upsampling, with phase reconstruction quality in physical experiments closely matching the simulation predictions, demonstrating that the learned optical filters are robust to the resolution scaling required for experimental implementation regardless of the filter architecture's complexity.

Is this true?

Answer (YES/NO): NO